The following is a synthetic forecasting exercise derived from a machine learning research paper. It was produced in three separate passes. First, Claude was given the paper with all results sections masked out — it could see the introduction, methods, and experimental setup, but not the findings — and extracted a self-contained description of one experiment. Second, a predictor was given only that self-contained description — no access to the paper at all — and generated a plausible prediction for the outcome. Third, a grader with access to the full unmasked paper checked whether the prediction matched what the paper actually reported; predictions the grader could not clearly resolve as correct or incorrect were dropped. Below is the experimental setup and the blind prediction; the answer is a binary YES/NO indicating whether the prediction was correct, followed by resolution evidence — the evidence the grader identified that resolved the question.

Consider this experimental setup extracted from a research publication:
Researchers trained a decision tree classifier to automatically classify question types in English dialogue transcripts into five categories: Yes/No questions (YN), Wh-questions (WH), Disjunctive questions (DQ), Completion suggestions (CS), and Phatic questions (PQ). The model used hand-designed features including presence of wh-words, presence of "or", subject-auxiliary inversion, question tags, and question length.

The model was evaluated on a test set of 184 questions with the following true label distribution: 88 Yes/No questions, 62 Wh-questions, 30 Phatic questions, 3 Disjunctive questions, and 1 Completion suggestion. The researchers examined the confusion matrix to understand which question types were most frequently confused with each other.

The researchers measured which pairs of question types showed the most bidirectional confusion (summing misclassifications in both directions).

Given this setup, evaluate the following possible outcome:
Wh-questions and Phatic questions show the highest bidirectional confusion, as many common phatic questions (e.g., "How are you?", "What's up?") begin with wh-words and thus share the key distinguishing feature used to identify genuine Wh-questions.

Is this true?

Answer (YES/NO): YES